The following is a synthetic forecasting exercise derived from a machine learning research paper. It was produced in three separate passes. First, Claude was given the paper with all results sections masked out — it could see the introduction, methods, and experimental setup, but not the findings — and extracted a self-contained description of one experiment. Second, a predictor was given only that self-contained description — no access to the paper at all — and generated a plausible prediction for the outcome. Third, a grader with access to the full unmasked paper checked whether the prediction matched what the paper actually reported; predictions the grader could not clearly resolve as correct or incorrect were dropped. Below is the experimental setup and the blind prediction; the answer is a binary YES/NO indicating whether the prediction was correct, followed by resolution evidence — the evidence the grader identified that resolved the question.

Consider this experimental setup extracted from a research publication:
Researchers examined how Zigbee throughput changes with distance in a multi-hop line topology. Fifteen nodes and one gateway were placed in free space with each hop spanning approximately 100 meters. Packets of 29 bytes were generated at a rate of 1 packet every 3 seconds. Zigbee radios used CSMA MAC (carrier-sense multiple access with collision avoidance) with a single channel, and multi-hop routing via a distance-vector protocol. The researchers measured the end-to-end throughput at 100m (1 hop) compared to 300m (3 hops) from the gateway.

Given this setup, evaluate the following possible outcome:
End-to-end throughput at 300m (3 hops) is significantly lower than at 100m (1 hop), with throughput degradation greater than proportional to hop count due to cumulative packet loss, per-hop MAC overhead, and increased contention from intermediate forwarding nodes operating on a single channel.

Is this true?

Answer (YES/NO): YES